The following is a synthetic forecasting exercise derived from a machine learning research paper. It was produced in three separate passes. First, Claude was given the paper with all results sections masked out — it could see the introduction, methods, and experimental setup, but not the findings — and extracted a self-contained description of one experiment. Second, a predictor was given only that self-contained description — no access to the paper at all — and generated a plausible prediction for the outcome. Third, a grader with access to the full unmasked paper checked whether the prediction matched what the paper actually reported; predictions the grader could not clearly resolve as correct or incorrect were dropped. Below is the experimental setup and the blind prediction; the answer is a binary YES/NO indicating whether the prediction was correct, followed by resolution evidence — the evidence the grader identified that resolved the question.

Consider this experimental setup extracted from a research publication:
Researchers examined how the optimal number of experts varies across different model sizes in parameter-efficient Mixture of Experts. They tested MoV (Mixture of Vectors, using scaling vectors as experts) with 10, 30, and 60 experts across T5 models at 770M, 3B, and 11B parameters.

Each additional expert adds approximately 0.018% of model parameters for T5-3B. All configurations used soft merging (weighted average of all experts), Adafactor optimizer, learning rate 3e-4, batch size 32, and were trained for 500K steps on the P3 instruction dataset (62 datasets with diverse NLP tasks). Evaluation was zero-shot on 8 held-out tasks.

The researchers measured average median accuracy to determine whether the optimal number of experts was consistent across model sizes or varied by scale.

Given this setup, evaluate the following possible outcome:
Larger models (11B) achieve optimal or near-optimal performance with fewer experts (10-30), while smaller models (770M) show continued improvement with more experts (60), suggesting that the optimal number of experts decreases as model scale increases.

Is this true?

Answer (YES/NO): NO